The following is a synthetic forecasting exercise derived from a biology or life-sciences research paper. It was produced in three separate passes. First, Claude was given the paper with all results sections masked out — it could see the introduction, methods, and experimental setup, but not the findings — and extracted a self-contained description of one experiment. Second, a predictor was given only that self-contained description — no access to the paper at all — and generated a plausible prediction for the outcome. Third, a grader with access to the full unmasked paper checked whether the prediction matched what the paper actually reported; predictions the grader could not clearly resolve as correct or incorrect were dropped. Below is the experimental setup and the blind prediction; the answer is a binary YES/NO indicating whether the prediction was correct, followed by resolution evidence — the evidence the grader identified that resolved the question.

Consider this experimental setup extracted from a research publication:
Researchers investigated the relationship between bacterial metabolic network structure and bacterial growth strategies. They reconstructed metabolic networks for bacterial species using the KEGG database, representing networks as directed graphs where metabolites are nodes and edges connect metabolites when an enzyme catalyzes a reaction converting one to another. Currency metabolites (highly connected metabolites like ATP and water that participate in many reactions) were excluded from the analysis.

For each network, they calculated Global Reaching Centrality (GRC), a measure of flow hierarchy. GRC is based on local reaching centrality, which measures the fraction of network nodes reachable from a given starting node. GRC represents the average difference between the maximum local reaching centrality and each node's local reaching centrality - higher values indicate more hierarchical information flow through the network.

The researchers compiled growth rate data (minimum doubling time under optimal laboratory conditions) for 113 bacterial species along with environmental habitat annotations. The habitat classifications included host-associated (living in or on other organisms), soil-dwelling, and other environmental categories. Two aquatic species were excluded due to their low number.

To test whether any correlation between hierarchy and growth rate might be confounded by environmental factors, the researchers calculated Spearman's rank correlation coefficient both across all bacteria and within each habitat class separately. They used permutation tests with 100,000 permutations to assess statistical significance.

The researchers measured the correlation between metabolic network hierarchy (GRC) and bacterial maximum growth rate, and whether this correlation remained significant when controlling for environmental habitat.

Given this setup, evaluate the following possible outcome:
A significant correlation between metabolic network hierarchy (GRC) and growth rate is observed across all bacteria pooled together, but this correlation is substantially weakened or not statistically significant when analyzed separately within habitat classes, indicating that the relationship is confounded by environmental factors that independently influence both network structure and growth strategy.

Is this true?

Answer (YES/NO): NO